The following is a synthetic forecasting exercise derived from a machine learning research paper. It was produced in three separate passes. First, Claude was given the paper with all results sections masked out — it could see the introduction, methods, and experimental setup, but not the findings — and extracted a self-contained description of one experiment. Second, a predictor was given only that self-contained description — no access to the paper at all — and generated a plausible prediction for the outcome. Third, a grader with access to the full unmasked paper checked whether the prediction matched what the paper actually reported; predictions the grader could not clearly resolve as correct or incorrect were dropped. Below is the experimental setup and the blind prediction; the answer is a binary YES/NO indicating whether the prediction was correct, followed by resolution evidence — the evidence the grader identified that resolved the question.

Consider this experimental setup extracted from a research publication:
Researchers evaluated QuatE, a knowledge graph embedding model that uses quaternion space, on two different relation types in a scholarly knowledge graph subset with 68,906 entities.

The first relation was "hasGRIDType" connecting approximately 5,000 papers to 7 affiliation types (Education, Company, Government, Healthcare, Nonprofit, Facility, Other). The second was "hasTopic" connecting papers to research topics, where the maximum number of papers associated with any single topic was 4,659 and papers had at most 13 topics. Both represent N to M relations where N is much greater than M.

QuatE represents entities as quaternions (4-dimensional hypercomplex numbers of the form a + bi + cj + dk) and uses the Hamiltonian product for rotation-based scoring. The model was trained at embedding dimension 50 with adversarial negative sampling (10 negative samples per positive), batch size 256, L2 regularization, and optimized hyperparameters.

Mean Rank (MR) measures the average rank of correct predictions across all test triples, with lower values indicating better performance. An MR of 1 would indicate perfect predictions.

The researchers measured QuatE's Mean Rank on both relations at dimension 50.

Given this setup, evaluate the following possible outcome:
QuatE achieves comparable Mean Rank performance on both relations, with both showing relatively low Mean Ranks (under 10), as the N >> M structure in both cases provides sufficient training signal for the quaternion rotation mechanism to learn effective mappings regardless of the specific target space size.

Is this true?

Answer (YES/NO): NO